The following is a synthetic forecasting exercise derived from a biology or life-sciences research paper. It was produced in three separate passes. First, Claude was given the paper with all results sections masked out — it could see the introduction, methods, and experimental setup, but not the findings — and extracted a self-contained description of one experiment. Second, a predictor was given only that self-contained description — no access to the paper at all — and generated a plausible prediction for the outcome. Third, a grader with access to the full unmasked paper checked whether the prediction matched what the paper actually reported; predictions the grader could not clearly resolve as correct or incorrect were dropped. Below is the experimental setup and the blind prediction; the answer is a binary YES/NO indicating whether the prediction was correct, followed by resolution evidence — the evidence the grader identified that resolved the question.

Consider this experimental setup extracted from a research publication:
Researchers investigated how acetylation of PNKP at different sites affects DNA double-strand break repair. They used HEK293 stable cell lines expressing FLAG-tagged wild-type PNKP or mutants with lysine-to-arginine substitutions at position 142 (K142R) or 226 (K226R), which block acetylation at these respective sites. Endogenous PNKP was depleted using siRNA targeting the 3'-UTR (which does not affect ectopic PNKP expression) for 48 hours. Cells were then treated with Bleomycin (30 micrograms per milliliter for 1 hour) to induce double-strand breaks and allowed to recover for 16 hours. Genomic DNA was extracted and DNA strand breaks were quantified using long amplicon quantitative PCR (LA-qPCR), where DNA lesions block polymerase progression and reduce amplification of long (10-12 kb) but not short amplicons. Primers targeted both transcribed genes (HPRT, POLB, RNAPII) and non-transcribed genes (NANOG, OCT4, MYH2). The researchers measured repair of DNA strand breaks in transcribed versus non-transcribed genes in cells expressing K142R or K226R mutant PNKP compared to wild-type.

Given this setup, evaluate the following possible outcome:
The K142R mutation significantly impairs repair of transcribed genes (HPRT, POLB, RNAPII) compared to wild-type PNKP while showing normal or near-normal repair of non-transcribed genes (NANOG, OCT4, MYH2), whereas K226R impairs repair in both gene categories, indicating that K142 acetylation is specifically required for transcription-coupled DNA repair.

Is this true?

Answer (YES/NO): NO